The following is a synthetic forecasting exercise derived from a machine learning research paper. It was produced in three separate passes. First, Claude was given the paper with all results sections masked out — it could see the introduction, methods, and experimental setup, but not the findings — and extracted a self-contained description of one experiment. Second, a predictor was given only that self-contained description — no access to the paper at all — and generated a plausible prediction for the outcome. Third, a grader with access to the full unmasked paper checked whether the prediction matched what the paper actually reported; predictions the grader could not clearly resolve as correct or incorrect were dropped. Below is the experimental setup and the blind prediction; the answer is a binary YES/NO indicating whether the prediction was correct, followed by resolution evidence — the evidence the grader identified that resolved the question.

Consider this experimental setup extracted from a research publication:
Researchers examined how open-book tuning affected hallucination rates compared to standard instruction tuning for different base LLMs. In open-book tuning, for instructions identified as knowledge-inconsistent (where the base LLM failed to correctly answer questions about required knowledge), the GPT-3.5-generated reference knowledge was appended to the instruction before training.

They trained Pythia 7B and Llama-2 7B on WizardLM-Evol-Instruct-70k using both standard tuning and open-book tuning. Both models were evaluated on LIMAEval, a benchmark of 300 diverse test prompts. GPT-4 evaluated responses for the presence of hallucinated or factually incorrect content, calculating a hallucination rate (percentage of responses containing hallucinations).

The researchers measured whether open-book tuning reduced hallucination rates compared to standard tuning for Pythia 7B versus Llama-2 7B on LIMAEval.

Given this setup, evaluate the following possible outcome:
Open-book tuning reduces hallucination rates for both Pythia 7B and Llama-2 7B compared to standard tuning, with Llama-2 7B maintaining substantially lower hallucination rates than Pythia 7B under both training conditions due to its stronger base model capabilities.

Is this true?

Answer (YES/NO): NO